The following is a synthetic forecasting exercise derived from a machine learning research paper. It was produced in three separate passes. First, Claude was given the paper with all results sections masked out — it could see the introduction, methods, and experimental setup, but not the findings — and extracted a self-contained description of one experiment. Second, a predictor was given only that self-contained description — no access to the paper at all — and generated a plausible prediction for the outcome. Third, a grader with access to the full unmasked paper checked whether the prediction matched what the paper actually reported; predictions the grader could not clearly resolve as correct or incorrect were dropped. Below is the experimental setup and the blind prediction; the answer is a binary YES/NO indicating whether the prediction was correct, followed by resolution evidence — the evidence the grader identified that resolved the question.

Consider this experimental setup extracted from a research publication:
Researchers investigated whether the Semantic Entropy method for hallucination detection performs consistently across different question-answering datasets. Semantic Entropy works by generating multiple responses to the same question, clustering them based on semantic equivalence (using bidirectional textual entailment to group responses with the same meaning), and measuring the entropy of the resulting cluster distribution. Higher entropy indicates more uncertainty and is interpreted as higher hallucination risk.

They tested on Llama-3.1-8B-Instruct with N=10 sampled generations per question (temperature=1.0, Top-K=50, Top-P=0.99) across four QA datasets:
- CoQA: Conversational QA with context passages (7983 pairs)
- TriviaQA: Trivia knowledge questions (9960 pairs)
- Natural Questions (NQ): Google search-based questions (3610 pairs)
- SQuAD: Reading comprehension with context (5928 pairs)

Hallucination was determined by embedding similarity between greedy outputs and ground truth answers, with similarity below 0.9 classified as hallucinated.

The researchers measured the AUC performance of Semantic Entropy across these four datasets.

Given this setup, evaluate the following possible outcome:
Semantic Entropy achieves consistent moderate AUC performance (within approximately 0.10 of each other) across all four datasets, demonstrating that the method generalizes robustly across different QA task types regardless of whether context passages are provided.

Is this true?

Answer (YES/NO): YES